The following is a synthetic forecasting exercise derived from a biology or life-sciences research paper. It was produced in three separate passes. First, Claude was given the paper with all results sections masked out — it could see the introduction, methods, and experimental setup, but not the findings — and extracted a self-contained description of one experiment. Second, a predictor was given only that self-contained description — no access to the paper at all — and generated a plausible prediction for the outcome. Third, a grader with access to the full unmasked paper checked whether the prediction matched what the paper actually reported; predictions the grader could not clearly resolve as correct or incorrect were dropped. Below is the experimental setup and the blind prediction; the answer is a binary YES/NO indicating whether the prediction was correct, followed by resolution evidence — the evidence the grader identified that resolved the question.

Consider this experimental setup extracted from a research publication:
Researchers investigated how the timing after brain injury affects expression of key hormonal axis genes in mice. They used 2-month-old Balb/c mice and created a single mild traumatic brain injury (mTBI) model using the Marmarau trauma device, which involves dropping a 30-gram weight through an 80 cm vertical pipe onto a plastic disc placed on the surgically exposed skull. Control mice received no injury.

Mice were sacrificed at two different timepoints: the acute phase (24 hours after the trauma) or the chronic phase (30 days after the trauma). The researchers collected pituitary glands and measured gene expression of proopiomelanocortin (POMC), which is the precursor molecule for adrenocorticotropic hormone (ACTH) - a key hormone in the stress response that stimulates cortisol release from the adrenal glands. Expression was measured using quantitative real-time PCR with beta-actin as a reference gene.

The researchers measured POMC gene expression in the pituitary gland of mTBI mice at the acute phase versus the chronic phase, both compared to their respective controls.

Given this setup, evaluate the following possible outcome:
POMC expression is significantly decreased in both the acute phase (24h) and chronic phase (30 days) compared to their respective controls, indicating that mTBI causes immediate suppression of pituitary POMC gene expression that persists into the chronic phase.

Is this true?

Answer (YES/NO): NO